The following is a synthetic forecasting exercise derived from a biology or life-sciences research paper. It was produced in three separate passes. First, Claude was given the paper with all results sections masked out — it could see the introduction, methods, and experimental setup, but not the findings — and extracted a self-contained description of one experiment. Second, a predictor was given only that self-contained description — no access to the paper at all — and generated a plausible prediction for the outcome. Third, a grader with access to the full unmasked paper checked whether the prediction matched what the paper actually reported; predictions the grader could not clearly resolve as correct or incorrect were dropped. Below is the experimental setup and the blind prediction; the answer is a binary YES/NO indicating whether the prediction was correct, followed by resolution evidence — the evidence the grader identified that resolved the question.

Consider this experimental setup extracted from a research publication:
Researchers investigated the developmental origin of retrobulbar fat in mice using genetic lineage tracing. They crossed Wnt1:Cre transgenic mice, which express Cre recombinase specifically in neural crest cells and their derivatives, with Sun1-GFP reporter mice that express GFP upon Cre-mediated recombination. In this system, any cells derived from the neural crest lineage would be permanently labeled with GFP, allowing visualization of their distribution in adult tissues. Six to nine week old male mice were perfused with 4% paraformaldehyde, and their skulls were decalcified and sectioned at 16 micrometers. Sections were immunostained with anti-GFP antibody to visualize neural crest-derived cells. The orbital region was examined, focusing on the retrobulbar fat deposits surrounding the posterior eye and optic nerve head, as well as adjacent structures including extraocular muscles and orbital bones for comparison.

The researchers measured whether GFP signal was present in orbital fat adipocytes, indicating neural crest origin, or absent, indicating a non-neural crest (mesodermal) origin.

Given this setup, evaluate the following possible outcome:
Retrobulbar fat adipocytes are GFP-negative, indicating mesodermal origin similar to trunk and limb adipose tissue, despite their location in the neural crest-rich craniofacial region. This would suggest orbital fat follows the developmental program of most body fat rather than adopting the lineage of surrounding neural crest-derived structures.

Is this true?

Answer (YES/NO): NO